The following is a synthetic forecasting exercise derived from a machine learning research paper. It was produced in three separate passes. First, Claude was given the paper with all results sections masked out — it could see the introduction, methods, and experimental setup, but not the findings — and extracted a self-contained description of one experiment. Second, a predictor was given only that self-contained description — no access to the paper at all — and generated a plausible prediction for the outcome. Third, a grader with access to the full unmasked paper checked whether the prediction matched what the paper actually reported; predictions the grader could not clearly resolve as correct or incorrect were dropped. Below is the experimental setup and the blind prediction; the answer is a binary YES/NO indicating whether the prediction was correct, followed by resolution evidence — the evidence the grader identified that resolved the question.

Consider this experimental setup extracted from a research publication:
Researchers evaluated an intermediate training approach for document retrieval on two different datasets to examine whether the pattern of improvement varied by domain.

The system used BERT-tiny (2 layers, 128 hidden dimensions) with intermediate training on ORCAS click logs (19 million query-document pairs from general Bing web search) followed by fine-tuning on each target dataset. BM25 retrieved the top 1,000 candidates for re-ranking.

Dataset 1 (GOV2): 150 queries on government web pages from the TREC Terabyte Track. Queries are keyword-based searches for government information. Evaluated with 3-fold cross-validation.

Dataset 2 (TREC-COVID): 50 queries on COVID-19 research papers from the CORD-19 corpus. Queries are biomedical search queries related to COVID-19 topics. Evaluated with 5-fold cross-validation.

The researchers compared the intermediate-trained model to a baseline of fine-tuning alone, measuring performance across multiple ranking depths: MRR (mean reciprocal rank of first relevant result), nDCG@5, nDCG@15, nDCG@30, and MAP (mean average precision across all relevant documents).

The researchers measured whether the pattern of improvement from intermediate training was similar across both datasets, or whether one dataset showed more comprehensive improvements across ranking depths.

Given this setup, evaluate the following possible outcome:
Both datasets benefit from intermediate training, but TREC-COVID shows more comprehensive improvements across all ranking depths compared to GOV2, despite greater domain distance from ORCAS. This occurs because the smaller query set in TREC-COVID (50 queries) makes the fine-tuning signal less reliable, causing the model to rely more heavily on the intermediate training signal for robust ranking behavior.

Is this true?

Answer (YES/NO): YES